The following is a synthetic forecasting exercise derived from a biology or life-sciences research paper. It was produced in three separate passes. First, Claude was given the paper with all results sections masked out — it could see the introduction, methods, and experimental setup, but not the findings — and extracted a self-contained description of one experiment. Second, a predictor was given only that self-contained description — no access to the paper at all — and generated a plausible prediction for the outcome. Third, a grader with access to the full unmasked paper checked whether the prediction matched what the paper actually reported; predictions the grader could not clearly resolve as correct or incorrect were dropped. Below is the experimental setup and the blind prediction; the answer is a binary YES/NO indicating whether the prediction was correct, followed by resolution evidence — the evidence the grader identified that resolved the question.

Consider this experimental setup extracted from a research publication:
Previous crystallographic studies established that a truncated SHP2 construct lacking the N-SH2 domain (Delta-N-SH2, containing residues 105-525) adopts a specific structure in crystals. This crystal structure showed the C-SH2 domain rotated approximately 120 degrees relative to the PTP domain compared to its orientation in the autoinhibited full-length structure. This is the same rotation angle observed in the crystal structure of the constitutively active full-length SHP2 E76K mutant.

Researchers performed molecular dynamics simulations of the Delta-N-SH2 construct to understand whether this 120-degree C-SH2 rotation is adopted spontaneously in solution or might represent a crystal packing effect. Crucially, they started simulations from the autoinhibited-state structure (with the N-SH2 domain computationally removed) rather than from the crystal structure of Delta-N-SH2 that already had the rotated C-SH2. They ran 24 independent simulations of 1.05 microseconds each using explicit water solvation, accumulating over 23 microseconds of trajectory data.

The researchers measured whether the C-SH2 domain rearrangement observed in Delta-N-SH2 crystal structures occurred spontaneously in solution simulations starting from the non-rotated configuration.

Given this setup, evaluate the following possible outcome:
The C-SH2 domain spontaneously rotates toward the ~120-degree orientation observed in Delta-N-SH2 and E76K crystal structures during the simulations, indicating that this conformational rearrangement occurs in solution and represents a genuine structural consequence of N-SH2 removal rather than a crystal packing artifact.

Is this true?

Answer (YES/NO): YES